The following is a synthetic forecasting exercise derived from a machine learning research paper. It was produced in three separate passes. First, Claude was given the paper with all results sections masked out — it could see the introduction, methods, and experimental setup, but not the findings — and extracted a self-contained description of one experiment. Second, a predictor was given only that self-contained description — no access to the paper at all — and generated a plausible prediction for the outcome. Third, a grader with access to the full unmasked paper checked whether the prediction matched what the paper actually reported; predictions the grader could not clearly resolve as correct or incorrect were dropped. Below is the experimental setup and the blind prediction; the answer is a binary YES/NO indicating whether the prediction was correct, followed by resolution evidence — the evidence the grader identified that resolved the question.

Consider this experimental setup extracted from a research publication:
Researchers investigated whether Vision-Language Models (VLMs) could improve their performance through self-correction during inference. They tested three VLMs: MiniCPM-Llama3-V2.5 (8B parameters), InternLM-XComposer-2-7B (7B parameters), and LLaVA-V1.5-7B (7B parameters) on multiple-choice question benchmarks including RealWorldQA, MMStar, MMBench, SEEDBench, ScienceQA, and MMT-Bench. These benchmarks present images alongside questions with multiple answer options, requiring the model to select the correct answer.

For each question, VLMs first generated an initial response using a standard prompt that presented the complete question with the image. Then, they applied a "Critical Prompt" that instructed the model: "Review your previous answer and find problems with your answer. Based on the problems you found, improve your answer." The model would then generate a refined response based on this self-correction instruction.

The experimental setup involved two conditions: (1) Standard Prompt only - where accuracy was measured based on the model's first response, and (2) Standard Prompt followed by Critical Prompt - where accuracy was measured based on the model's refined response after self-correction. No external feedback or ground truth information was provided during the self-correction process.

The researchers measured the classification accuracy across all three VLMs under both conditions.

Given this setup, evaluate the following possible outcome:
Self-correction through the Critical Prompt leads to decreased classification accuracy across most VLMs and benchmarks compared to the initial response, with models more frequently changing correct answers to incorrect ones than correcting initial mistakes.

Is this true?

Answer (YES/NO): YES